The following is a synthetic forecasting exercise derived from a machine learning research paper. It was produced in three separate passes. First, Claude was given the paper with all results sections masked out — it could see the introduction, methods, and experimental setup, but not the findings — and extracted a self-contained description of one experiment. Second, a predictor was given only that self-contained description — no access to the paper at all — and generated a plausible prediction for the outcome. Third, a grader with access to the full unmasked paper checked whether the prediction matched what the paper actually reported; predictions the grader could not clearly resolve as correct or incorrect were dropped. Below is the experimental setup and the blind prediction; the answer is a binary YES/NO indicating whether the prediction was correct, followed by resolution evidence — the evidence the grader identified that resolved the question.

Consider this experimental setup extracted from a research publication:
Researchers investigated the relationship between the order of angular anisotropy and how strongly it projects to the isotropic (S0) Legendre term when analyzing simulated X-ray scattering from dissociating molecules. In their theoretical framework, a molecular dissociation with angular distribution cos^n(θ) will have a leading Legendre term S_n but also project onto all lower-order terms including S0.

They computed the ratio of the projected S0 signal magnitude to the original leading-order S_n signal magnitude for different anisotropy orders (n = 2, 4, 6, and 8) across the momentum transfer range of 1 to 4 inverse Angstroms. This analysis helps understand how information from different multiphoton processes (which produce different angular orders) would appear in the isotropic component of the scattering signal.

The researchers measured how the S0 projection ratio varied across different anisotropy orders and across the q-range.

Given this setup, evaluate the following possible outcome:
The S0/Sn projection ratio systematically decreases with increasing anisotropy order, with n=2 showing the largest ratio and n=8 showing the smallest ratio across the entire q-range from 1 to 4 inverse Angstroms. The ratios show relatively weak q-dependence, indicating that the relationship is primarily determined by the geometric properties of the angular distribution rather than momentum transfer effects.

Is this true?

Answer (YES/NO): NO